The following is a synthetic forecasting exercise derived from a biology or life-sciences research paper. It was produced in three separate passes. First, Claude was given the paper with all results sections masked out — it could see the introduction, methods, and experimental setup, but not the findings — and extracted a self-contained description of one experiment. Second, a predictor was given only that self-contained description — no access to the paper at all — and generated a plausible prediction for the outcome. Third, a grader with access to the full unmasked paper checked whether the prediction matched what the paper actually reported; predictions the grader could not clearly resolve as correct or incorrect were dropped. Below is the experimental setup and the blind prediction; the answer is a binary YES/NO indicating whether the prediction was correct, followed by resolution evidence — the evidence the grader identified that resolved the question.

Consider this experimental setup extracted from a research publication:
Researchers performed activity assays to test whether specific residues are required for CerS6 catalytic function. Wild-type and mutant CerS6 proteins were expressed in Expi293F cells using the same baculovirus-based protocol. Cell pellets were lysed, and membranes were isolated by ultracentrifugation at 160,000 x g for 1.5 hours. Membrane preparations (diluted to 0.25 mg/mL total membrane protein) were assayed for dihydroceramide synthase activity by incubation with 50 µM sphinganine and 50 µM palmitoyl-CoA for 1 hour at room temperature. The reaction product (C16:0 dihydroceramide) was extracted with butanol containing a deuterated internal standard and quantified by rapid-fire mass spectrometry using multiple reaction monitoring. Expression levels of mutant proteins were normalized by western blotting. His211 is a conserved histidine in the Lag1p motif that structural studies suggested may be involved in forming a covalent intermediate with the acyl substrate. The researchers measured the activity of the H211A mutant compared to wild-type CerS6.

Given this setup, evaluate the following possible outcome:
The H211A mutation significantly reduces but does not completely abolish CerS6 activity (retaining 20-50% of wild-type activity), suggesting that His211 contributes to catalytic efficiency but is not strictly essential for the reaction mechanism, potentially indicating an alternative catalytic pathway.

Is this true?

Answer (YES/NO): NO